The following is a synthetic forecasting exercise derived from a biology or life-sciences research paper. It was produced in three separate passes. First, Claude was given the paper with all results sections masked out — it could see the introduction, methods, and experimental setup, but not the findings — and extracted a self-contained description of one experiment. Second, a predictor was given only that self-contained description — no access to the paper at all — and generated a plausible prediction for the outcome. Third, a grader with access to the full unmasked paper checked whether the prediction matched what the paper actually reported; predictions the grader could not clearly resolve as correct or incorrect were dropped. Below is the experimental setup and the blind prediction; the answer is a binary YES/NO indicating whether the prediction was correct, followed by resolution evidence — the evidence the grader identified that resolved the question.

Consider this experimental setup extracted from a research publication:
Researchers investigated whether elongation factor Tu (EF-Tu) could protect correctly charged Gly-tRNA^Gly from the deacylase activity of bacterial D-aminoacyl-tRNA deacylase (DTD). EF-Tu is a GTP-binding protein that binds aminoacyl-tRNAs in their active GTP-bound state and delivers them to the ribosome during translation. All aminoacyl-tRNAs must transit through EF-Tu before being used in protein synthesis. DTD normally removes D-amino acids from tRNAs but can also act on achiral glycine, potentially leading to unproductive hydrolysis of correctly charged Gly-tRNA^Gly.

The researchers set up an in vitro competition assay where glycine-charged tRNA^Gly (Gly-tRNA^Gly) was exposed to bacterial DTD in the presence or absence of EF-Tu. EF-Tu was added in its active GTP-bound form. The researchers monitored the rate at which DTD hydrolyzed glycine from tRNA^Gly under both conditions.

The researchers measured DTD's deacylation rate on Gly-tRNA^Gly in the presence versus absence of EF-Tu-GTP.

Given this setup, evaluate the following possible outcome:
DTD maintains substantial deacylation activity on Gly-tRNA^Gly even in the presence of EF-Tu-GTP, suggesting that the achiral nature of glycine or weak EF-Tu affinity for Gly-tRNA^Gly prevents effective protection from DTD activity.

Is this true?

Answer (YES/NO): NO